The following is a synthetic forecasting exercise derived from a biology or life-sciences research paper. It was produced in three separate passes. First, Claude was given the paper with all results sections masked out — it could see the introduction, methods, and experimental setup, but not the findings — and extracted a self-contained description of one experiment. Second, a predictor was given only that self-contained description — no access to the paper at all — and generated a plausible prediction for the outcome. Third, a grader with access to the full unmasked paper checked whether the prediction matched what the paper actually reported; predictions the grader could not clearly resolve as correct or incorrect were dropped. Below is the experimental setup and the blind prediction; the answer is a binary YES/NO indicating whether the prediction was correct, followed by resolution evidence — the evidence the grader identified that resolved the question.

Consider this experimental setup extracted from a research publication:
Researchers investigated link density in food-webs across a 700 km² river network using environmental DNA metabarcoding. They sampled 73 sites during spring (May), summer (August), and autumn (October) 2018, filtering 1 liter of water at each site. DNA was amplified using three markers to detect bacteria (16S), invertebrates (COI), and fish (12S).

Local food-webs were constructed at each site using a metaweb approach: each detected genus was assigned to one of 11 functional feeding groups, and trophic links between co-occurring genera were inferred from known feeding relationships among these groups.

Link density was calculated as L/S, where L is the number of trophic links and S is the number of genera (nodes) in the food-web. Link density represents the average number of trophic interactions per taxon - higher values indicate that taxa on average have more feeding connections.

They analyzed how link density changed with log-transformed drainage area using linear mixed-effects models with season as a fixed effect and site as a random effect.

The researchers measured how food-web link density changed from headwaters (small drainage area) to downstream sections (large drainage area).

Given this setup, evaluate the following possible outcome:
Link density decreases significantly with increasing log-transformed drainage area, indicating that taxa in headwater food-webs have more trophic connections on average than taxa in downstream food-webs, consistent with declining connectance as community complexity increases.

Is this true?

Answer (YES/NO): NO